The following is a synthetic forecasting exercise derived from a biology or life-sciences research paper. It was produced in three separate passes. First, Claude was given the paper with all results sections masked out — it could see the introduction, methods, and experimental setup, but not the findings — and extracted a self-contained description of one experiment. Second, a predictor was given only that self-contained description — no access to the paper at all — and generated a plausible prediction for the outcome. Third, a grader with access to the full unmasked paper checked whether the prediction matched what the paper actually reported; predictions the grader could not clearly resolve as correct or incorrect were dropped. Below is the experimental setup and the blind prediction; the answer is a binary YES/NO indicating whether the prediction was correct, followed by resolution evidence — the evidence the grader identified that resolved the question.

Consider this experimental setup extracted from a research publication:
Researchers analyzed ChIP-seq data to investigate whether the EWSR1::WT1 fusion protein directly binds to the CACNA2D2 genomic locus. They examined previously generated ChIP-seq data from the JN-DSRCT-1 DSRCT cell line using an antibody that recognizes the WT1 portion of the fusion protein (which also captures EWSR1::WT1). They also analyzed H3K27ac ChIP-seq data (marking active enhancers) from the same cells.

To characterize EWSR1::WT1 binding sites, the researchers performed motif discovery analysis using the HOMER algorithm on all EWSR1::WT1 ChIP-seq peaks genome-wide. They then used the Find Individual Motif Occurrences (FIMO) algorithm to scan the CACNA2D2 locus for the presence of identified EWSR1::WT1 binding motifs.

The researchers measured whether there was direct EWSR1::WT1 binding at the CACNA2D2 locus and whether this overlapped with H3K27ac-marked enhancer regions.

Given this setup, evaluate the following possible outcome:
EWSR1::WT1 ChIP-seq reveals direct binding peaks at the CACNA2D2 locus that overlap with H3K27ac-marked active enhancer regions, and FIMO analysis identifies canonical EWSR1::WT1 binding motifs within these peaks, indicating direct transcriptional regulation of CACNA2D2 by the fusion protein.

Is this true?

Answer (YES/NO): YES